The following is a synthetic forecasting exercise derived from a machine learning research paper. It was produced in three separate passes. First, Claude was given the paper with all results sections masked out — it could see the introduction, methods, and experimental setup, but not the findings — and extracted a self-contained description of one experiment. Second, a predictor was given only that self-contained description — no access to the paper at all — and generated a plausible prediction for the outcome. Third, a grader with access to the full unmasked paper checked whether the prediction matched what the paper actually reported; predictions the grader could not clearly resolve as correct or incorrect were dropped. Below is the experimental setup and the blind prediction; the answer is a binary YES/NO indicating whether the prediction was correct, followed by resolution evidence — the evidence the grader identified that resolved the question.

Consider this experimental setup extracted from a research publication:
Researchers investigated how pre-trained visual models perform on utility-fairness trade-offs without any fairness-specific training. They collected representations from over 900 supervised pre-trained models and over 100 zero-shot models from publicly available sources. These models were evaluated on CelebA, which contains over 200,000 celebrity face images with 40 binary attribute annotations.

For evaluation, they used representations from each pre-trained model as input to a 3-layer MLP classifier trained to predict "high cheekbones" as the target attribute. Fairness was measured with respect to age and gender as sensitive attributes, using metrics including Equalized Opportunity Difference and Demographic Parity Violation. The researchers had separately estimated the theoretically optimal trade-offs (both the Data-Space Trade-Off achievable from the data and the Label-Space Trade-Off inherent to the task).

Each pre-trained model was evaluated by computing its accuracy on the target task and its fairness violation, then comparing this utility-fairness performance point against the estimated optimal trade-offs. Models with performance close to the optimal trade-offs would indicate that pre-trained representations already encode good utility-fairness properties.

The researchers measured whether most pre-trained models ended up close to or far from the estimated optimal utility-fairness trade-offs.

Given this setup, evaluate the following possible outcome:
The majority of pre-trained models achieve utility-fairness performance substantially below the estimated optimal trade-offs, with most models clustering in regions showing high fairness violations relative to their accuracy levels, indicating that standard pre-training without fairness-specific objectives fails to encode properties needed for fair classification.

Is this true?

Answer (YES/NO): YES